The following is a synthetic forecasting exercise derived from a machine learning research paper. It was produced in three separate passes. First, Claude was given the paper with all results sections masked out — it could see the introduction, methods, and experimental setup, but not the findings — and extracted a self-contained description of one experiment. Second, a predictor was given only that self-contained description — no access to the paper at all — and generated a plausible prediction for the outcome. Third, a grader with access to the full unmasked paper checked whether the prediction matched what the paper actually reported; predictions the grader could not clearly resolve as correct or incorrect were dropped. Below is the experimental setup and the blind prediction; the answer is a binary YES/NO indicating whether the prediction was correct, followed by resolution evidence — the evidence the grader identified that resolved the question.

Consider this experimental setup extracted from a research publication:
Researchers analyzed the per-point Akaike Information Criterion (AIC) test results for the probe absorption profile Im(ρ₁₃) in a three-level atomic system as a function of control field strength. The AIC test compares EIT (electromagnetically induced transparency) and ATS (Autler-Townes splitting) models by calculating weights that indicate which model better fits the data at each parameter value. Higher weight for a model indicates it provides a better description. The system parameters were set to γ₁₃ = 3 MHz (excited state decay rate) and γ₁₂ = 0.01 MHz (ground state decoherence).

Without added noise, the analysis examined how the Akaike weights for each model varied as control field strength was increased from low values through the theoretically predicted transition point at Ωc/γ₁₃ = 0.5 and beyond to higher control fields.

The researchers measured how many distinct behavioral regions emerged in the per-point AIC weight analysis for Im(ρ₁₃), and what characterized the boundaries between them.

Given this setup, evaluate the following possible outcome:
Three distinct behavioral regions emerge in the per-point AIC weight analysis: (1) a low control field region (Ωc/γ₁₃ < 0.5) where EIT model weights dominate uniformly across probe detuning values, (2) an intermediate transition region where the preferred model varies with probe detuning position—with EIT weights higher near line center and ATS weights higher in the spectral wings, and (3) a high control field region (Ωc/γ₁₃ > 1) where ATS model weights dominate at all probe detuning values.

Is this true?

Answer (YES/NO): NO